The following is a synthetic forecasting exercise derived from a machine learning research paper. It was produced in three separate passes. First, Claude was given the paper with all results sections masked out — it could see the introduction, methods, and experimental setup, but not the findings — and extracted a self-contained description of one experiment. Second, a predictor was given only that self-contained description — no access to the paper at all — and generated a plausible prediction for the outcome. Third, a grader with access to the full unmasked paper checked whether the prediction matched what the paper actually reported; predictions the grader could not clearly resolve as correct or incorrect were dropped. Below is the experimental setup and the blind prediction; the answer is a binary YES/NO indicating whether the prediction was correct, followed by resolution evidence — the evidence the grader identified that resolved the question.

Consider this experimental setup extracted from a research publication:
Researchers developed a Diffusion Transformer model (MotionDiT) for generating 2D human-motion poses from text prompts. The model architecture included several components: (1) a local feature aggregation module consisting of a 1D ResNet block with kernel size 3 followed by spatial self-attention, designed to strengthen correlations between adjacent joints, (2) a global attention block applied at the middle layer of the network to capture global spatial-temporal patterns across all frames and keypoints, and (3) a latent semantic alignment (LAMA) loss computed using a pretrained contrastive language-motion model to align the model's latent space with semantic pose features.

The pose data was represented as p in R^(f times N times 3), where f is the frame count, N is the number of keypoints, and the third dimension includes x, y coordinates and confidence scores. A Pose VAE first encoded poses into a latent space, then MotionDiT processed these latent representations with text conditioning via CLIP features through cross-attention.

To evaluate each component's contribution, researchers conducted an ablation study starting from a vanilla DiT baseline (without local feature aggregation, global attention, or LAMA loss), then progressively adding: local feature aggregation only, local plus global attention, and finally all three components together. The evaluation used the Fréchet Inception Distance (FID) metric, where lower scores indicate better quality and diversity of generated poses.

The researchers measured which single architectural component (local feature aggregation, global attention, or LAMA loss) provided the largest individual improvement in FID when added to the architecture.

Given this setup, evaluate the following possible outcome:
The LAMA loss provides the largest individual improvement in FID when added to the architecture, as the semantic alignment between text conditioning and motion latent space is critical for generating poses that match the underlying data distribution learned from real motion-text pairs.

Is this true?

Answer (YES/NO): NO